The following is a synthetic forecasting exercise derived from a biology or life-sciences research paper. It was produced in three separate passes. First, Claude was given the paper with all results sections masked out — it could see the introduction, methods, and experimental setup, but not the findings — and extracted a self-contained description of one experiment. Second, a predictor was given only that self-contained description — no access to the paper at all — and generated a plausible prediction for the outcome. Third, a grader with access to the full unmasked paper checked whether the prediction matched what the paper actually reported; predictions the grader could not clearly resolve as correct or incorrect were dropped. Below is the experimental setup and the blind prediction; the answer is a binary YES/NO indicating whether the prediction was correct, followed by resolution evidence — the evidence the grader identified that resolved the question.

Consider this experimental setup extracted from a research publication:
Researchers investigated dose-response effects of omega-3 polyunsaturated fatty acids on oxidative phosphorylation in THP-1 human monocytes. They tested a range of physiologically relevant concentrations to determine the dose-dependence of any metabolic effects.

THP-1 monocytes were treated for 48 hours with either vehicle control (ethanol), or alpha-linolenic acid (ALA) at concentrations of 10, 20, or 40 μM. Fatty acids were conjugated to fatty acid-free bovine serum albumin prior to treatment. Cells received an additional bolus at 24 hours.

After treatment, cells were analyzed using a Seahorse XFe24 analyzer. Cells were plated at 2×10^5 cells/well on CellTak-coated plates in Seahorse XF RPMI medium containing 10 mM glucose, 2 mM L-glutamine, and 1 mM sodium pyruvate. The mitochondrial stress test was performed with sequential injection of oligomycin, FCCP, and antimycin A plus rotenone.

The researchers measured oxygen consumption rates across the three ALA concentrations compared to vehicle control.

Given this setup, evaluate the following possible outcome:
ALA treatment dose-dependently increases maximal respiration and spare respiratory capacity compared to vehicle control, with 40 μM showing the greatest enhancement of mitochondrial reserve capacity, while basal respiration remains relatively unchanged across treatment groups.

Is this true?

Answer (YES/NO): NO